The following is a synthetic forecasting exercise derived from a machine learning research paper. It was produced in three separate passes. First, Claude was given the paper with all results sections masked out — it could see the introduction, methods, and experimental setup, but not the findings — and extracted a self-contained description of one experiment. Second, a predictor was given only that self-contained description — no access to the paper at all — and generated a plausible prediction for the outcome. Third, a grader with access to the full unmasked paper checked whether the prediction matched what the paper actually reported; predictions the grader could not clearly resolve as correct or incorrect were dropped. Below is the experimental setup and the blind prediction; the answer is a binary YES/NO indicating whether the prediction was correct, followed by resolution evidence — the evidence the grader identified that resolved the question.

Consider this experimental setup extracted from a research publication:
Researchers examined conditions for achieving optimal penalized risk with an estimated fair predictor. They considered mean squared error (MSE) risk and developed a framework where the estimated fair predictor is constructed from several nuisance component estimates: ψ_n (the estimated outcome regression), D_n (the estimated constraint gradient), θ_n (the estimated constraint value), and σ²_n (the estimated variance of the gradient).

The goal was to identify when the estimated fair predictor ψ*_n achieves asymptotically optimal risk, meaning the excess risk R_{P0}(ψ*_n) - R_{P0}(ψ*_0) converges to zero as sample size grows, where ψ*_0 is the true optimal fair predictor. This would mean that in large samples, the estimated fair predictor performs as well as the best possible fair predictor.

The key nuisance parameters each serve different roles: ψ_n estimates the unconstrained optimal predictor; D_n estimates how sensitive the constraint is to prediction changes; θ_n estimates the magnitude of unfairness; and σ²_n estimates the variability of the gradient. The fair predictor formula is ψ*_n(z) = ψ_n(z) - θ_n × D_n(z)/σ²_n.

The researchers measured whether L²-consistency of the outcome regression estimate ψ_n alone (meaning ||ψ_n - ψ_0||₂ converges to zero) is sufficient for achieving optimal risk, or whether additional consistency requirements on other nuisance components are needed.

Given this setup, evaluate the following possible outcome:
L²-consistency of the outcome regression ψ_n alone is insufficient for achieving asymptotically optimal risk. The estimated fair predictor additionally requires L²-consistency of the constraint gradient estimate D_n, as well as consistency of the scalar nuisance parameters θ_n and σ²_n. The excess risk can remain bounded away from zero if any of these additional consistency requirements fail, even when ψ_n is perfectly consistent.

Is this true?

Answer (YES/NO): YES